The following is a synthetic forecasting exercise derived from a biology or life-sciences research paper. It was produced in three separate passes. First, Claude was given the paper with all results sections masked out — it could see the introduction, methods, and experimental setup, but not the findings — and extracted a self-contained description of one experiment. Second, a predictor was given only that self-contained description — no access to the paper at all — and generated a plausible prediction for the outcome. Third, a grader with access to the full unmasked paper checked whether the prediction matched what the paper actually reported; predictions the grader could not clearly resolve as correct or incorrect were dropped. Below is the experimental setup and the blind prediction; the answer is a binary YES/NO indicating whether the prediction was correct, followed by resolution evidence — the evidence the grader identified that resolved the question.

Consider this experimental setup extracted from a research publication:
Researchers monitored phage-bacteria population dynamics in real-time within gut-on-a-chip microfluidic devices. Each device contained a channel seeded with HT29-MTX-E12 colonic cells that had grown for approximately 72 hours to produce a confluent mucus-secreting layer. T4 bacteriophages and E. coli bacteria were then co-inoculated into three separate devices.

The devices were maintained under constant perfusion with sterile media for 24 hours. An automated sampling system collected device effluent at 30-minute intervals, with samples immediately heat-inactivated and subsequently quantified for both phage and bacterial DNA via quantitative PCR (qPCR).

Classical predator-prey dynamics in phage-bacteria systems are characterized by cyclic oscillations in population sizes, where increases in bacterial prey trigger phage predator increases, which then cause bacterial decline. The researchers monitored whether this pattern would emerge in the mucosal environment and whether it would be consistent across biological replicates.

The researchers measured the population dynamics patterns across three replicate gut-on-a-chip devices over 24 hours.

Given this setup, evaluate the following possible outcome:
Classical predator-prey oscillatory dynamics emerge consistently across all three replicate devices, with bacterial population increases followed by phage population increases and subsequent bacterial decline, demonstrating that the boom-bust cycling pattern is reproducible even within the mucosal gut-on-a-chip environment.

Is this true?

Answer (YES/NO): NO